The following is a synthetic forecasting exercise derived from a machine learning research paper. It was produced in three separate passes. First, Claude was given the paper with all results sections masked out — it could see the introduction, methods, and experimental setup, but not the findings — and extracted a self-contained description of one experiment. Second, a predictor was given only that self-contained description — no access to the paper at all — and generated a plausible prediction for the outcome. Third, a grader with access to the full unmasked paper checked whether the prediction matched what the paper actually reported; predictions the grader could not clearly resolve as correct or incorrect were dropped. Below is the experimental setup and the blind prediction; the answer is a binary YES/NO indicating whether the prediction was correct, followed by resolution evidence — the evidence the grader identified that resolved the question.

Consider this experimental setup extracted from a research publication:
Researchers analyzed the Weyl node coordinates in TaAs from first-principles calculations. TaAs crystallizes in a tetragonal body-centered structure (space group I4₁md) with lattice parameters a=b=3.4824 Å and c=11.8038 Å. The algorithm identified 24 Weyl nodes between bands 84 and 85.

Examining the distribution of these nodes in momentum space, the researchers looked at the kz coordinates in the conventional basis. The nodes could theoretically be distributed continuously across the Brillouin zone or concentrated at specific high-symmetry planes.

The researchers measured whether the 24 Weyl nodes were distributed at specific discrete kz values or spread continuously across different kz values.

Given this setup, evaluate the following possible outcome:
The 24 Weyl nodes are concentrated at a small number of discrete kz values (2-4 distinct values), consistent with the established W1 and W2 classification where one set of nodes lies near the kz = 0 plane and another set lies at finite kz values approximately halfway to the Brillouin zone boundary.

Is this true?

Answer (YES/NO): YES